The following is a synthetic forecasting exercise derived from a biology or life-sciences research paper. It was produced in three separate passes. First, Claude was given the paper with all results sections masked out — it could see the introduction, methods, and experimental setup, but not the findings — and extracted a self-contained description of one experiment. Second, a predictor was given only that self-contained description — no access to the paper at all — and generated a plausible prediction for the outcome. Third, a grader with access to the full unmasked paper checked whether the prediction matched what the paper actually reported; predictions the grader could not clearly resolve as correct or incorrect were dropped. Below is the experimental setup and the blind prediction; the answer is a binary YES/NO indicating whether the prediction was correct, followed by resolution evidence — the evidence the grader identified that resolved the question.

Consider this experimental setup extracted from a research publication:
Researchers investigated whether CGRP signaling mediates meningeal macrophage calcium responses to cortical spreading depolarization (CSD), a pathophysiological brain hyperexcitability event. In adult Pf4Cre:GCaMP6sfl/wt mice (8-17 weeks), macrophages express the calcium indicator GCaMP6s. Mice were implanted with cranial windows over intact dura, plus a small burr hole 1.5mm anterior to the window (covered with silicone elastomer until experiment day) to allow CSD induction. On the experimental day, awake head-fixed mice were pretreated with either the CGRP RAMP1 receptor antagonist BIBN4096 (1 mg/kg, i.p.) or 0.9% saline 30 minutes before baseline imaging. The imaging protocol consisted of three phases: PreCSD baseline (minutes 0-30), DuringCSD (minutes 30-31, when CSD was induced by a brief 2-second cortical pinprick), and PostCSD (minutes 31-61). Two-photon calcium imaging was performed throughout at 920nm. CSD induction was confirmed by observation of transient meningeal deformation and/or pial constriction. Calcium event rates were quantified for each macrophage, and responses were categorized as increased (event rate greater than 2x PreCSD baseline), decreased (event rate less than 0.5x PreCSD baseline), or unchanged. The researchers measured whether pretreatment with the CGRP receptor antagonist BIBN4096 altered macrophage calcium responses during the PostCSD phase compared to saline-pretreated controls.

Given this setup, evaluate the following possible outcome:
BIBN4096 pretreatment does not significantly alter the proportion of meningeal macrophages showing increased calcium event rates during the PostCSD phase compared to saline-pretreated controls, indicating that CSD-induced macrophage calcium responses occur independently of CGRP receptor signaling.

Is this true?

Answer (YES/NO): NO